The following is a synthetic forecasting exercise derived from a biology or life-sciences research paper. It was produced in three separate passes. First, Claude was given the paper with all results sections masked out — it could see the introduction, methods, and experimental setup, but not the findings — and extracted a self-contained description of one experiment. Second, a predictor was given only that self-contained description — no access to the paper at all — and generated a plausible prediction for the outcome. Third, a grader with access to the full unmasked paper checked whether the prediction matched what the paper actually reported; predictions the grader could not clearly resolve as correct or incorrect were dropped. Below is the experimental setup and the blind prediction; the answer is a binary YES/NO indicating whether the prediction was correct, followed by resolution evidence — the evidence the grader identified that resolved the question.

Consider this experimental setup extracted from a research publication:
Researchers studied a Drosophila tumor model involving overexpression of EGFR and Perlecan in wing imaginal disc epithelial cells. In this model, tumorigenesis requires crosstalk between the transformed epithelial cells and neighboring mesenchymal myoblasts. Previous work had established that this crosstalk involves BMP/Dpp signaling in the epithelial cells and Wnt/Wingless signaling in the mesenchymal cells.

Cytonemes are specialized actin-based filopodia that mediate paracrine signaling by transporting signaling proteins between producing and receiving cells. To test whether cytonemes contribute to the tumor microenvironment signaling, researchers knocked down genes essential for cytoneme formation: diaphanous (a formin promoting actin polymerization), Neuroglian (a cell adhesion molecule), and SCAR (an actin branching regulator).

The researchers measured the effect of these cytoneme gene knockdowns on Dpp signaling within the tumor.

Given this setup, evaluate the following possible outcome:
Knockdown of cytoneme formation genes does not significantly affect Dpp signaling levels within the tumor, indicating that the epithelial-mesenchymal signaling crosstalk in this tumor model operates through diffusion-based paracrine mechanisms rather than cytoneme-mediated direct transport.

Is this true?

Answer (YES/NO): NO